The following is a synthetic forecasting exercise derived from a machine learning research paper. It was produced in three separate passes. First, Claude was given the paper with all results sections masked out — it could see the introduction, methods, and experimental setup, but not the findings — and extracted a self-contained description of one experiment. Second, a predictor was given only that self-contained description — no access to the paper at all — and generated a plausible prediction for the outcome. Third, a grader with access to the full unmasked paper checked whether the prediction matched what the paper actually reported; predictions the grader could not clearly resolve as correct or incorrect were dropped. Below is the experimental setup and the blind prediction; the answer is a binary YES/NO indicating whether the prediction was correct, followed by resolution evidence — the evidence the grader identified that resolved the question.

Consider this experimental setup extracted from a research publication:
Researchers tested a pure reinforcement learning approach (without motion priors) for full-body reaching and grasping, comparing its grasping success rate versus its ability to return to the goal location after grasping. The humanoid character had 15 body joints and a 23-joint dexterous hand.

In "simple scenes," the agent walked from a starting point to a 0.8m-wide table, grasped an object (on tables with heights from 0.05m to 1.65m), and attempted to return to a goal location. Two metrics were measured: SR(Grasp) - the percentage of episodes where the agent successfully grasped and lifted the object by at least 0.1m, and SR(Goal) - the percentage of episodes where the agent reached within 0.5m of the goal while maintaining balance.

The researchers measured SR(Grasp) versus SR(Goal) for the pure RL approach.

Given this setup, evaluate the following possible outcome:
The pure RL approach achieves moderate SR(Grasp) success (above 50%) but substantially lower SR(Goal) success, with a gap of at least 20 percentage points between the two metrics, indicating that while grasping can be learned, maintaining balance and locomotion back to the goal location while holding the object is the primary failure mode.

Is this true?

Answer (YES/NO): NO